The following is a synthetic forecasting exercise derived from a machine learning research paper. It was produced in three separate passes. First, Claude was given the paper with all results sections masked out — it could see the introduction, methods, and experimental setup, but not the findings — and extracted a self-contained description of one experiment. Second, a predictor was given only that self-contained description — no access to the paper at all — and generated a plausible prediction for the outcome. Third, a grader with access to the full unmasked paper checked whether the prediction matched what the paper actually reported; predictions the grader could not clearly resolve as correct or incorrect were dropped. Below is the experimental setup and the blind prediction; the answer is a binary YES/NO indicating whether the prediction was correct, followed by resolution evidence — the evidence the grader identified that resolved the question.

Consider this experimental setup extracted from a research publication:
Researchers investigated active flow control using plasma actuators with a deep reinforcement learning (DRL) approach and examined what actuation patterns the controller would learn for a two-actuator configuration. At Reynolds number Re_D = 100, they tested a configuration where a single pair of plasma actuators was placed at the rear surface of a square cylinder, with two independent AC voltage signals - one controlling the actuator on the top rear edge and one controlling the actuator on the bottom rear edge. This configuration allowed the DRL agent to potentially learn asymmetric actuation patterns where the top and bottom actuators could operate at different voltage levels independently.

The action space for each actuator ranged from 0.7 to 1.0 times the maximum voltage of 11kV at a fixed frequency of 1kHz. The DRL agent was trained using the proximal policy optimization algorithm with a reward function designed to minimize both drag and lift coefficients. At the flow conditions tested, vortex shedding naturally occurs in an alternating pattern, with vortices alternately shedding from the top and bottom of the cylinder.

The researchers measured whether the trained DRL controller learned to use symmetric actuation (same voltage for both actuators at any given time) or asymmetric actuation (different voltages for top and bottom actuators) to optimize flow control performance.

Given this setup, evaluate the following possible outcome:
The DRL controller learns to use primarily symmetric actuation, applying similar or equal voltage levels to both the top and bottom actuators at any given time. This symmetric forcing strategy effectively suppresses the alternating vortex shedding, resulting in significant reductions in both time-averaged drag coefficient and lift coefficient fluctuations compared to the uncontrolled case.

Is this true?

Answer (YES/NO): YES